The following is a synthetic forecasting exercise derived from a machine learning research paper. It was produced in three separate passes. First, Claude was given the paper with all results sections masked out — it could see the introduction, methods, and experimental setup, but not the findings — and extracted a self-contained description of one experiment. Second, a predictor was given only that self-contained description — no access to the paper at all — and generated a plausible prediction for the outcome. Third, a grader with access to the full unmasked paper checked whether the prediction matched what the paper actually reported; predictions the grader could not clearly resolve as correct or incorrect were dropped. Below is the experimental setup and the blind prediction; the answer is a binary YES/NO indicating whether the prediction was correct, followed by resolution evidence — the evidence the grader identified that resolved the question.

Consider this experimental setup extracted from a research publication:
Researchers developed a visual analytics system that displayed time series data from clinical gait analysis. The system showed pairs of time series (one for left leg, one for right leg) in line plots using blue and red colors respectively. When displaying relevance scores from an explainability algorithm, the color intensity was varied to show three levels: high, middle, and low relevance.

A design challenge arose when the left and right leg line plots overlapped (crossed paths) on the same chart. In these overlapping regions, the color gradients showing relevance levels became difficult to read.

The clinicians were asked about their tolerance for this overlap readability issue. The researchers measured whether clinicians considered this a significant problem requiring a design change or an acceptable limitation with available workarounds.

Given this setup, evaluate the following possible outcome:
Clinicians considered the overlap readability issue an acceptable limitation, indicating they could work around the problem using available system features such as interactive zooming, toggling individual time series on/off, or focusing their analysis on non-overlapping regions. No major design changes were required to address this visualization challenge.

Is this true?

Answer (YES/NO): NO